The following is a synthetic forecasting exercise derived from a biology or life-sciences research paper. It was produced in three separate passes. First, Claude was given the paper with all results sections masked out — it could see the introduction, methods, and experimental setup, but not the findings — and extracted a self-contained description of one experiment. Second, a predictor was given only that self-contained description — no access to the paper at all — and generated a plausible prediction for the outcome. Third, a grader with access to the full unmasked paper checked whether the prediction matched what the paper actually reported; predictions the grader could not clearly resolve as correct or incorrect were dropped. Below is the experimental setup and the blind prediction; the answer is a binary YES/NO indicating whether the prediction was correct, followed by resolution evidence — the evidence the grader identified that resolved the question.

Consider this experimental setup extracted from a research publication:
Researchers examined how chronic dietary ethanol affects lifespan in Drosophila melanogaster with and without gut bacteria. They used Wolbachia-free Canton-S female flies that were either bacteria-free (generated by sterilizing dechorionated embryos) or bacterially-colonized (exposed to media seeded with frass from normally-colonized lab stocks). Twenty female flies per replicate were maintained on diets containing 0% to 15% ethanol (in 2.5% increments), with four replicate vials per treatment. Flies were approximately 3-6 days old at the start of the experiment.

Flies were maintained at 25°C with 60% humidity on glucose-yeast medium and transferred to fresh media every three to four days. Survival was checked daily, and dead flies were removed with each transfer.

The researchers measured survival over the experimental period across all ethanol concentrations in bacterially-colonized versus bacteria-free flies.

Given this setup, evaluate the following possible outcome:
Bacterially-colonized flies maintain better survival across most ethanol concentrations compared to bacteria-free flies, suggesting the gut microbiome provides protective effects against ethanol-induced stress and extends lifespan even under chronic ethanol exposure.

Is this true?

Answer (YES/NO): NO